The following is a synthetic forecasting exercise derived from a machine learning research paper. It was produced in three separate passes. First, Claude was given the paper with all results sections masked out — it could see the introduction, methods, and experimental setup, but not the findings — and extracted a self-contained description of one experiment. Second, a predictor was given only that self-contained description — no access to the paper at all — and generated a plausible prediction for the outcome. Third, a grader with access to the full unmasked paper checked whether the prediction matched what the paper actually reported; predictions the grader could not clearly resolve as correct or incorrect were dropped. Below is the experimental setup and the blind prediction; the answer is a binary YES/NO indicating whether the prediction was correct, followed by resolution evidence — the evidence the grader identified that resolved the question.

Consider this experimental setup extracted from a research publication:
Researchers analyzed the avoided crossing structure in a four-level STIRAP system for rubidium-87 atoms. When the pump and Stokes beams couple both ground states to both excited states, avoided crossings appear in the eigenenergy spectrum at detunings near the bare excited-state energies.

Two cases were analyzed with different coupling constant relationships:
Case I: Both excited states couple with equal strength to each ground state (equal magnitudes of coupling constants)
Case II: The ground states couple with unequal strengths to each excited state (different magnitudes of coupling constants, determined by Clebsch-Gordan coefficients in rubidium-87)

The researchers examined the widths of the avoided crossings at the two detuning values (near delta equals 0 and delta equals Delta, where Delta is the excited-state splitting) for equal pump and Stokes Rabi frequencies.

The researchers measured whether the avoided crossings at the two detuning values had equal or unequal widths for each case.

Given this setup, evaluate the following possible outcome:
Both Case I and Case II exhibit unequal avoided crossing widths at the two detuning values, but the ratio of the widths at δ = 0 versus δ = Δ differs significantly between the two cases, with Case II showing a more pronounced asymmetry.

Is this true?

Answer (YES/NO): NO